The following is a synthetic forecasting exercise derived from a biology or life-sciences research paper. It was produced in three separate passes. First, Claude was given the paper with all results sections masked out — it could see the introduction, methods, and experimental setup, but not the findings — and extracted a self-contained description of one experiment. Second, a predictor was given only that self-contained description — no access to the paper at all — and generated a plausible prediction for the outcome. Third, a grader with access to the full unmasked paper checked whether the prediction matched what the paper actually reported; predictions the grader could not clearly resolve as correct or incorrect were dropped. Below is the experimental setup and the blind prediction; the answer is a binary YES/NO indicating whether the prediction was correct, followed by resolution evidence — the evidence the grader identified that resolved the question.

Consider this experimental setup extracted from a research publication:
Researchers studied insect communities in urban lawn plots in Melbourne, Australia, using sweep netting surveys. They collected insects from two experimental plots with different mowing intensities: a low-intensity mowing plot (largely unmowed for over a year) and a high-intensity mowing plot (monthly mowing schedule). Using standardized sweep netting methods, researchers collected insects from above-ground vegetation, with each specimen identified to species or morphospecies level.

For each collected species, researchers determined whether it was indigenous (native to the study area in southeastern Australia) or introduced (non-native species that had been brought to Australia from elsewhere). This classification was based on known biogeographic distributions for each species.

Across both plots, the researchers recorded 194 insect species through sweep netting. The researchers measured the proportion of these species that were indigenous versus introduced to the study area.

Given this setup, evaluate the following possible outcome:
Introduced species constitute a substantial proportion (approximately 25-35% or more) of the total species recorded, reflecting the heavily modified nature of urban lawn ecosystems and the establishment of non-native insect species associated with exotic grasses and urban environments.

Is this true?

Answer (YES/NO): NO